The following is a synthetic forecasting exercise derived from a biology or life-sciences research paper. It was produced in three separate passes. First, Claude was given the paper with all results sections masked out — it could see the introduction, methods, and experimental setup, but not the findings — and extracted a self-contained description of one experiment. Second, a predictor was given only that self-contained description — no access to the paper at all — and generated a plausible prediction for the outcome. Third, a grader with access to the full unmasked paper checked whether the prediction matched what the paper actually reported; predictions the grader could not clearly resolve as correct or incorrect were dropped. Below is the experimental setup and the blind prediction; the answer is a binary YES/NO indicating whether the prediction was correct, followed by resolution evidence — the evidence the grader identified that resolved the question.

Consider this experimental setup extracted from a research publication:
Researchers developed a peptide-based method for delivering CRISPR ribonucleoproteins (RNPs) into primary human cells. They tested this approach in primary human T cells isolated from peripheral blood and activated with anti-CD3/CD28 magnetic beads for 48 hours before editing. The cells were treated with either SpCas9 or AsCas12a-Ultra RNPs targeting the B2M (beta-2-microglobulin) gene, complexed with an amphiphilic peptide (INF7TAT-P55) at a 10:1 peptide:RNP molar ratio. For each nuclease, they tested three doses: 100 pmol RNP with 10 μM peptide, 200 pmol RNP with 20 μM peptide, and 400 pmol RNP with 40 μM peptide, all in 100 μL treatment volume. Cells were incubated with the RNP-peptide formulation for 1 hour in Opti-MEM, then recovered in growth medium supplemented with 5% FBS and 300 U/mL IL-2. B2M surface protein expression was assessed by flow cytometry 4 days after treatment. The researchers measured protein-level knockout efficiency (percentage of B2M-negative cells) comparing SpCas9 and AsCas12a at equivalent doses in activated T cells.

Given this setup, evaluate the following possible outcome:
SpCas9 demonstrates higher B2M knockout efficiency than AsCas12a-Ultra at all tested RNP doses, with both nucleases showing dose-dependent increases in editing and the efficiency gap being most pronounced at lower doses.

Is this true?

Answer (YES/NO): NO